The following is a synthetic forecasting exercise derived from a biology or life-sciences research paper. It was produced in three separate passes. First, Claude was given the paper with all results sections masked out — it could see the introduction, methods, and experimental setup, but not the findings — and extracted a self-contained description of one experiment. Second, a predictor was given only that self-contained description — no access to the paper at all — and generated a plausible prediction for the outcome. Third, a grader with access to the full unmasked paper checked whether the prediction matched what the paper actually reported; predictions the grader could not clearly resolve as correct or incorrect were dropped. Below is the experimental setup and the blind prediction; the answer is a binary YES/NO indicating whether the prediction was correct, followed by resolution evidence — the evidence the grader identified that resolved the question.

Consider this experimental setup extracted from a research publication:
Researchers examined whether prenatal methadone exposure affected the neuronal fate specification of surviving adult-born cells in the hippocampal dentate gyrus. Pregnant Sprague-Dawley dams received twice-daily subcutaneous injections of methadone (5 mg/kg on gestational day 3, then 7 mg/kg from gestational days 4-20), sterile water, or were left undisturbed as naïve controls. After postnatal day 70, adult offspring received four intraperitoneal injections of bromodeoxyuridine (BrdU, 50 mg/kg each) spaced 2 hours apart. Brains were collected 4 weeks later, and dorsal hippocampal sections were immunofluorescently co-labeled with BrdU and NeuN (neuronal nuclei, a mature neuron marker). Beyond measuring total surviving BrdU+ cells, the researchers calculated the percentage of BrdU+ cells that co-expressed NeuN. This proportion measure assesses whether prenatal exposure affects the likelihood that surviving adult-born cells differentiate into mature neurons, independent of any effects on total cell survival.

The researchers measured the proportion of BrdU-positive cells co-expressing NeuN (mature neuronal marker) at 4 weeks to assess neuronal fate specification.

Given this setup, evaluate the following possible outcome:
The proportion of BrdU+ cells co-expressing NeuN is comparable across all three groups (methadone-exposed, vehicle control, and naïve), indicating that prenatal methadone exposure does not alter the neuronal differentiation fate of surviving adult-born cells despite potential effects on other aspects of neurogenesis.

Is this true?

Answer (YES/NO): NO